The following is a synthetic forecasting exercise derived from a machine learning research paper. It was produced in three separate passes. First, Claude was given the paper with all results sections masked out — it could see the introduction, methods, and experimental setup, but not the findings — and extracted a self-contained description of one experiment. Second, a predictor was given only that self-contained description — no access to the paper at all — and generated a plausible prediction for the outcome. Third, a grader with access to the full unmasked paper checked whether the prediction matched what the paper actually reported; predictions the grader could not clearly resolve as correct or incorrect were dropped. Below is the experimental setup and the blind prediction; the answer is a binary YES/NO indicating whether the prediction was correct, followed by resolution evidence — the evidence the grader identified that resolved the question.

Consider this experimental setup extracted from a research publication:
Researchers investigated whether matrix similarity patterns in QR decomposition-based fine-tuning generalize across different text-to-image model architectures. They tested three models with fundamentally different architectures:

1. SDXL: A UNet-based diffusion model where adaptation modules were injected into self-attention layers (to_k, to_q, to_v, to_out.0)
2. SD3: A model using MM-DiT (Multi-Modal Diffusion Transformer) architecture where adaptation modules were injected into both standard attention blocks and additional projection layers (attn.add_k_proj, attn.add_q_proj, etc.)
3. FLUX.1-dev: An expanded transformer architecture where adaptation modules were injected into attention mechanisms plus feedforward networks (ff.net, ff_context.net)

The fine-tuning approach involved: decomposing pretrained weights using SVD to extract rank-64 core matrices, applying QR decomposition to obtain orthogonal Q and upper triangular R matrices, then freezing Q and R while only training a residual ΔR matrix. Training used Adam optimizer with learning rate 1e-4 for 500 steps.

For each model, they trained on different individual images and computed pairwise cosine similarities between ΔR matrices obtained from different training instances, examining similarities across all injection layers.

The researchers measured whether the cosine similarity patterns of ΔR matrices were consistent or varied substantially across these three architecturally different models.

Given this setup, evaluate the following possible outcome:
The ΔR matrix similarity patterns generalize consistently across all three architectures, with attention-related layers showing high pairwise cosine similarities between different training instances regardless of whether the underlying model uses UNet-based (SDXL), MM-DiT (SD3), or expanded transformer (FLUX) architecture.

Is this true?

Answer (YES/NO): NO